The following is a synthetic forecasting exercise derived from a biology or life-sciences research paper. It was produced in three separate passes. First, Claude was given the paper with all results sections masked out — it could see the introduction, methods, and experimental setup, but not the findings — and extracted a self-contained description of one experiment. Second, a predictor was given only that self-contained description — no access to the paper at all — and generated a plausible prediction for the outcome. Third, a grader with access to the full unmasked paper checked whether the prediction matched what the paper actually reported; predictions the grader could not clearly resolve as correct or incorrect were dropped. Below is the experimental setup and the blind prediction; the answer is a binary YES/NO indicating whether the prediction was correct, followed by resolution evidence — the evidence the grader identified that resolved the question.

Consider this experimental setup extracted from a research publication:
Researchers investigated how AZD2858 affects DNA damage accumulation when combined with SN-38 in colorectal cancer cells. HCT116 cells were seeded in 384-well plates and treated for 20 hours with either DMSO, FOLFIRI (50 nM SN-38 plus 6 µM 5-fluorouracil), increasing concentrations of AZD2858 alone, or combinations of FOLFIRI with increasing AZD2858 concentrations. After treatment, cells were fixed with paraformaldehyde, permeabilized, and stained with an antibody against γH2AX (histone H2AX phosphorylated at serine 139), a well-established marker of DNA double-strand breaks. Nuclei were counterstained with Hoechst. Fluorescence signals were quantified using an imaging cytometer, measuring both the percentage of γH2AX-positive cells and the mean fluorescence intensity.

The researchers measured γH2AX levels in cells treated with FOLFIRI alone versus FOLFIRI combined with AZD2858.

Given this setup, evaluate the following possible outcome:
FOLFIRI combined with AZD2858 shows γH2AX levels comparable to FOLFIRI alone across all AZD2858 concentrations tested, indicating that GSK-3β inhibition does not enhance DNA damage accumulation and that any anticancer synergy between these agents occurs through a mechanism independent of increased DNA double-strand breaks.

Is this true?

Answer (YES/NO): NO